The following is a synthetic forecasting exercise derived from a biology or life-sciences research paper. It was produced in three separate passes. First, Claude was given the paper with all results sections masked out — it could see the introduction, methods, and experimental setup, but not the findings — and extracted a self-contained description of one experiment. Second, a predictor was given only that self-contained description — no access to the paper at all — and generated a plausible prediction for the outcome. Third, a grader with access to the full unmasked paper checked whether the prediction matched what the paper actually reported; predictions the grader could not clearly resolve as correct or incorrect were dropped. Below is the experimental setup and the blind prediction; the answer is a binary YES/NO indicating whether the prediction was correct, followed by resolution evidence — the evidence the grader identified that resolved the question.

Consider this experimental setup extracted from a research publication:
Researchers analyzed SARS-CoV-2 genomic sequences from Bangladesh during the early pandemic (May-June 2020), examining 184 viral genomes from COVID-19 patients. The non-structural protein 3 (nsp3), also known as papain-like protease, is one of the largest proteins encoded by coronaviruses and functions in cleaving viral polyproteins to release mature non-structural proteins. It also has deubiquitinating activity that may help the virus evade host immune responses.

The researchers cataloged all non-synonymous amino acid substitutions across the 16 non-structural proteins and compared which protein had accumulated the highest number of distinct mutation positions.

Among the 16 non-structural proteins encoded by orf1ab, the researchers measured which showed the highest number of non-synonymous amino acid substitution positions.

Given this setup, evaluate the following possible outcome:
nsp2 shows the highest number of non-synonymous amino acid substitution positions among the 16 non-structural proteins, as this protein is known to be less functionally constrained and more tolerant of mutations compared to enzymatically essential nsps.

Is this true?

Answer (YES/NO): NO